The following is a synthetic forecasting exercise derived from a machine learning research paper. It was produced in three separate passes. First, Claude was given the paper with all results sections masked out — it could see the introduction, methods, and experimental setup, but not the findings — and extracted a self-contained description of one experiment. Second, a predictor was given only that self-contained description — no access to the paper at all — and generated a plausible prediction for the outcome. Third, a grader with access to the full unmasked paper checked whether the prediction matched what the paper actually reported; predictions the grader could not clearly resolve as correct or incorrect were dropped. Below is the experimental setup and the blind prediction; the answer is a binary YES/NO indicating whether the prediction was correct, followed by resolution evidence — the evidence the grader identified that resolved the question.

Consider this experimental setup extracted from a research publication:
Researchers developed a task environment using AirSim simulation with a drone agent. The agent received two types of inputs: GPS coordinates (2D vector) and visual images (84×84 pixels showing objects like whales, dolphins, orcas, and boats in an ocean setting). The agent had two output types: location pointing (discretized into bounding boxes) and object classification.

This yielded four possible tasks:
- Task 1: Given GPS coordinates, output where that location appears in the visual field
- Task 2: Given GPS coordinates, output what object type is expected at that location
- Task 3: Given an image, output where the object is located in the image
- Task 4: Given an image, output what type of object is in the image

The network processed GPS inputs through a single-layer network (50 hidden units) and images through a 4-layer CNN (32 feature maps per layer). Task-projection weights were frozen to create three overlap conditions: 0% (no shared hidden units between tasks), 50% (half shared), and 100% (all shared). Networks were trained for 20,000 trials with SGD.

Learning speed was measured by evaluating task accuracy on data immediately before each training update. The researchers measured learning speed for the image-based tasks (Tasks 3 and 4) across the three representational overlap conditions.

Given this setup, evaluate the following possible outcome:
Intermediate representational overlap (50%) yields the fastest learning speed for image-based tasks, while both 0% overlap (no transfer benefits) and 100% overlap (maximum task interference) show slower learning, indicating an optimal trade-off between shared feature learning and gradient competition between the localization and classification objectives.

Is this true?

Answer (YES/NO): NO